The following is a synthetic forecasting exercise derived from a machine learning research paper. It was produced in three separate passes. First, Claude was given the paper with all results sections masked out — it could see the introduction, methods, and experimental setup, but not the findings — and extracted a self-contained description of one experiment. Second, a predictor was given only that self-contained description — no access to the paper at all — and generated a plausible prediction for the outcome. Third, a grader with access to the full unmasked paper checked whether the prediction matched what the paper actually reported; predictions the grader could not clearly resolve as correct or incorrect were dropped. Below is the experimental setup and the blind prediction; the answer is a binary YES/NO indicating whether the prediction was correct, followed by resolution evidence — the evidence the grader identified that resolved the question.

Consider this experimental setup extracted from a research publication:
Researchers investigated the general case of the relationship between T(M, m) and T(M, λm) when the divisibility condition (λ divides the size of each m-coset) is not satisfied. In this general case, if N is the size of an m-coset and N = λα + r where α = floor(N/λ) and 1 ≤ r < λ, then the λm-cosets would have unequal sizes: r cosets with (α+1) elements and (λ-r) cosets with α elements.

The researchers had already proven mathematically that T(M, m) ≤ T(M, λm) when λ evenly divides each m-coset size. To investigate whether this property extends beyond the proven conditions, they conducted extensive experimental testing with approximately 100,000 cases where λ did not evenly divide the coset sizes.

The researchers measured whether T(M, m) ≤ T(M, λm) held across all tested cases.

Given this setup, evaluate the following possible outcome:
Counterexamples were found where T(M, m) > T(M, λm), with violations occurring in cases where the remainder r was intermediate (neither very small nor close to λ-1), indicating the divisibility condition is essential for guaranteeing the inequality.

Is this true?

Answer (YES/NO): NO